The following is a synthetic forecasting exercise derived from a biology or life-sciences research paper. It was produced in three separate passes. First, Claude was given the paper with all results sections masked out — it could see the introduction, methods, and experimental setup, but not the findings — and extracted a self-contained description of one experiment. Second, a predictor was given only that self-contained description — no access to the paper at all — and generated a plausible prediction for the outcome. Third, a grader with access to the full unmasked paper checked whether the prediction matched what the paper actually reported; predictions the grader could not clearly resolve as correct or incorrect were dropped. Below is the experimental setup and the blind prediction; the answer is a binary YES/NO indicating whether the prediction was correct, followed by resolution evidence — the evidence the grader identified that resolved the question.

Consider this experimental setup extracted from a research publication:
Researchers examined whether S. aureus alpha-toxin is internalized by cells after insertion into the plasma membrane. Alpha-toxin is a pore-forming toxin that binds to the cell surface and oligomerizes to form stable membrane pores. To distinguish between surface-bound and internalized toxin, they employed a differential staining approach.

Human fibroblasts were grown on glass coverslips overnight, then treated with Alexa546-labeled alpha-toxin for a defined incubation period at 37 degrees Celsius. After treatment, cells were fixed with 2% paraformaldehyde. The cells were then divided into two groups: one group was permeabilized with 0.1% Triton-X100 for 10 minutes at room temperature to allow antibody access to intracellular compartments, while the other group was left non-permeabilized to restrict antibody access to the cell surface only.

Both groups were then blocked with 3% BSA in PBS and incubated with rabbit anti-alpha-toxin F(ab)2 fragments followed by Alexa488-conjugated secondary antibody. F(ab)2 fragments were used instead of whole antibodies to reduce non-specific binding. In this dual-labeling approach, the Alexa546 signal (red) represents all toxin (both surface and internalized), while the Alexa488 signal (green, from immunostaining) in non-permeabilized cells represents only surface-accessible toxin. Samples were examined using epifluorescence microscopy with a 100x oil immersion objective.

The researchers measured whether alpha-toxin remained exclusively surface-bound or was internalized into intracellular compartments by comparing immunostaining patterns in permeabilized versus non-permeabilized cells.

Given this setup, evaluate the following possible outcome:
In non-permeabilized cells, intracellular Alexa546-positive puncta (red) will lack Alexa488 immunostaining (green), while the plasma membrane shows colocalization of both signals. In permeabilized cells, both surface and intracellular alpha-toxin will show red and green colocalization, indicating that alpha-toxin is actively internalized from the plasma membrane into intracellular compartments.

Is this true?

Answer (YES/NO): YES